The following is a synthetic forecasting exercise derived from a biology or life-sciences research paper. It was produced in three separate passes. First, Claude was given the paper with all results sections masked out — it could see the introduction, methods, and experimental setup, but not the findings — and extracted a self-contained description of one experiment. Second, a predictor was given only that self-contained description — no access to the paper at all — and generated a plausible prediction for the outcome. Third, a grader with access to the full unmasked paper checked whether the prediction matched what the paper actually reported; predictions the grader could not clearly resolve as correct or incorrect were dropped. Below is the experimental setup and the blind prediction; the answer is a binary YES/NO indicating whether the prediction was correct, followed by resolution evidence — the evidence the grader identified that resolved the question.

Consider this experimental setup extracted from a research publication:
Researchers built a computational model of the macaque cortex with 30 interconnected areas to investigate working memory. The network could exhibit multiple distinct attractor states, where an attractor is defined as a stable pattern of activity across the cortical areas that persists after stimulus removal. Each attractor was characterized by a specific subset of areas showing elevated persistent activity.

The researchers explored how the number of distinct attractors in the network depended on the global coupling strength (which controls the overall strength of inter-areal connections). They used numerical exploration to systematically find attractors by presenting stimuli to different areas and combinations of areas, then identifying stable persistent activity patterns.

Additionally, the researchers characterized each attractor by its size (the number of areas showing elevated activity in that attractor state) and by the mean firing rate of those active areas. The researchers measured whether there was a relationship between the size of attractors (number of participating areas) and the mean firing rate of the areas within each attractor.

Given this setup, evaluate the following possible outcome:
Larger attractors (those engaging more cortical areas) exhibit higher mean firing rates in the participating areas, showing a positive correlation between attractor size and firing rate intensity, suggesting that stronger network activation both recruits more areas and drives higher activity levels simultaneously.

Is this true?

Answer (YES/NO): YES